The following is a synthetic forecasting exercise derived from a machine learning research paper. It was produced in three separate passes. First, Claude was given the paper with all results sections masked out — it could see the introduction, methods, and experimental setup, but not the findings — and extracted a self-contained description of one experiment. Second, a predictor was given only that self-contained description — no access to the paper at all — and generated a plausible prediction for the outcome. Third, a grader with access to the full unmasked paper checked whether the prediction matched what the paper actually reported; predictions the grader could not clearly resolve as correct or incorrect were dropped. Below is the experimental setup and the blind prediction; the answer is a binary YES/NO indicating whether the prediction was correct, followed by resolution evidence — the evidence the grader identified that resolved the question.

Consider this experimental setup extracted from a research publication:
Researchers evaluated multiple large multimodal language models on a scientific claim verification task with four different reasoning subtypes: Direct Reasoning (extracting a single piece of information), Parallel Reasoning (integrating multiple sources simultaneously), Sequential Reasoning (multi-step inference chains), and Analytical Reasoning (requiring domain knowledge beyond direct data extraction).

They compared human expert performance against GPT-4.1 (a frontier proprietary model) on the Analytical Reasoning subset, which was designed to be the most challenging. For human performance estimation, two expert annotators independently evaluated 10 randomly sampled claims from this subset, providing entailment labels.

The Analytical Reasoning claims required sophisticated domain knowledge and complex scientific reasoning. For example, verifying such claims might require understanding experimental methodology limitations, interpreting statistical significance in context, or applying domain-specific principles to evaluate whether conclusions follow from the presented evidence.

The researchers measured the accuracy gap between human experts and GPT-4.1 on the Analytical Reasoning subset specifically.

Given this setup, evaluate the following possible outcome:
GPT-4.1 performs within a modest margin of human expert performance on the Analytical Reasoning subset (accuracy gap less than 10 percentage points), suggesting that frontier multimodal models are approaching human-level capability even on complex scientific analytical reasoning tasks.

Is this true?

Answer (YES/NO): NO